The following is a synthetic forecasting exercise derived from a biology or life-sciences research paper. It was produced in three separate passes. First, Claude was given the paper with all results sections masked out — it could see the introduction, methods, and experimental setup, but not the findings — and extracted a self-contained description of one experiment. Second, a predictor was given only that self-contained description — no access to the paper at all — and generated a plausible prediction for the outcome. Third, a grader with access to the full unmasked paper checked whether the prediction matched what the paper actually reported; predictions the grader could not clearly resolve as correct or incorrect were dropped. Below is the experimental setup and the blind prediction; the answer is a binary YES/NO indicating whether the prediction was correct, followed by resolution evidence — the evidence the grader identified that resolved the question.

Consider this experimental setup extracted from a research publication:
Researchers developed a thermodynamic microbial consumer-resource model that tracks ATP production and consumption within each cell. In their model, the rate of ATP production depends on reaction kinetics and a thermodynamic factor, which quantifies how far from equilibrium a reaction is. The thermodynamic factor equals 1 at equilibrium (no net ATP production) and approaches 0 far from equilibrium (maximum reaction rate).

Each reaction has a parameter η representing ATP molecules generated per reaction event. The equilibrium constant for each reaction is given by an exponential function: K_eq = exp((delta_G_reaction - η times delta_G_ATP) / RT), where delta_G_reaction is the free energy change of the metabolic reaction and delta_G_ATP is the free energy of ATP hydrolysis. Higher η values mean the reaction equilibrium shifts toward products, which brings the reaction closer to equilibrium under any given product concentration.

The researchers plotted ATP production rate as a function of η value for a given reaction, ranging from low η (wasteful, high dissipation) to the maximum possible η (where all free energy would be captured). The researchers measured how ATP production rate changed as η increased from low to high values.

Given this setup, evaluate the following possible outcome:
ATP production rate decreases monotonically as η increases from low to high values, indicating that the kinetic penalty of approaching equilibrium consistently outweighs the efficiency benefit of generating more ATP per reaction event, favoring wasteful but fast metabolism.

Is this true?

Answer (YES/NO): NO